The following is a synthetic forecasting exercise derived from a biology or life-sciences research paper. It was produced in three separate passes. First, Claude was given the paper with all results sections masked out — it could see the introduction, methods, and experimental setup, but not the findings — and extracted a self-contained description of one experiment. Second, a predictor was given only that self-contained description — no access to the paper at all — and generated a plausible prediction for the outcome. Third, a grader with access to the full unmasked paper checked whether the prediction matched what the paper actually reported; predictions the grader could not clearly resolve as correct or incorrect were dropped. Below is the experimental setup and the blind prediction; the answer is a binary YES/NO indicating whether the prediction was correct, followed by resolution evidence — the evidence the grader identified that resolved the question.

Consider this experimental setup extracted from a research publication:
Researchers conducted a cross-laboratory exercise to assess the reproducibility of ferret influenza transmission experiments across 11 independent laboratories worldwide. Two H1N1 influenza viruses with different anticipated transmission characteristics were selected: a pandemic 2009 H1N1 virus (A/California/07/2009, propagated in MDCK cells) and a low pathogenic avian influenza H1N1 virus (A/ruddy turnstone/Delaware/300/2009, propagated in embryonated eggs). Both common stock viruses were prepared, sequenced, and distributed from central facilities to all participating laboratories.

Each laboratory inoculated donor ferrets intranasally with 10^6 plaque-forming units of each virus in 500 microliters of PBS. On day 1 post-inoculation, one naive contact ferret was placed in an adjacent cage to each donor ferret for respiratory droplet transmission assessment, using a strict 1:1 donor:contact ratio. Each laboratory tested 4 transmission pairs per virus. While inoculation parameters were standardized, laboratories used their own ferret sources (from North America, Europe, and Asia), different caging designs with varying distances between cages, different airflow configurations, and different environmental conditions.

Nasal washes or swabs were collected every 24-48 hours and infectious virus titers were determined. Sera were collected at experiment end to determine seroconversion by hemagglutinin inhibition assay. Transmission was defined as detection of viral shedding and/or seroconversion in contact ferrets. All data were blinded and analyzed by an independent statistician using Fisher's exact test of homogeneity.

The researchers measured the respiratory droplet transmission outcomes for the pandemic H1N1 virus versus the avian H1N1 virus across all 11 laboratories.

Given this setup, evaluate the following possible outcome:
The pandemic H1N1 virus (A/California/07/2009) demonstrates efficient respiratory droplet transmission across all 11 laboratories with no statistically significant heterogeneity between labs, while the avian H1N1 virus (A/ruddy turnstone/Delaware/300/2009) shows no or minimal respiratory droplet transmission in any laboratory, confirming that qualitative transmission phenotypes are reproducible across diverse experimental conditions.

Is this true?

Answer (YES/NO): NO